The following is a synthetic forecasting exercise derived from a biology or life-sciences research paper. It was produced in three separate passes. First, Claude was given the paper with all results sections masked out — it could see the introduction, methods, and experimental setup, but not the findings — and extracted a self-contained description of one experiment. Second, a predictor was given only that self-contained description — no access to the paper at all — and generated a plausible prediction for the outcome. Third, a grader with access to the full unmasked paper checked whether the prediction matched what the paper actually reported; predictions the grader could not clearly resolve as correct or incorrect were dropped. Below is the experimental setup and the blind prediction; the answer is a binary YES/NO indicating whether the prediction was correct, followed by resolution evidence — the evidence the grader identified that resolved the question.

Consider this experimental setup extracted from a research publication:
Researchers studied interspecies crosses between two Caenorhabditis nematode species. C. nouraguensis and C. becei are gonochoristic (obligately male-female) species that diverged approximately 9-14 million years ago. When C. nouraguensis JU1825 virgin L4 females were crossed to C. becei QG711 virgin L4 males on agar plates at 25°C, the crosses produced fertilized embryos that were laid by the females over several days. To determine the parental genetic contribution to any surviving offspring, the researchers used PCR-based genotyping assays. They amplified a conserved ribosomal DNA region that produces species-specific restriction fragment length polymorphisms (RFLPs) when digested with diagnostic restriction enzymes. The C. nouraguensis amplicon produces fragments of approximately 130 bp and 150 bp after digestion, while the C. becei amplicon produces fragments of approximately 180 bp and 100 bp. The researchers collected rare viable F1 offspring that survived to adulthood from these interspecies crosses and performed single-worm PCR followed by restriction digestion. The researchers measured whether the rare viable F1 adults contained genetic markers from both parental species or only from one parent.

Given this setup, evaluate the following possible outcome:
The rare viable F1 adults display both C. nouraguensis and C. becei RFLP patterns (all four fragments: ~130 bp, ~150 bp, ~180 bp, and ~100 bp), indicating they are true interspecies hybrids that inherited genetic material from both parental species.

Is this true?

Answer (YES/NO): NO